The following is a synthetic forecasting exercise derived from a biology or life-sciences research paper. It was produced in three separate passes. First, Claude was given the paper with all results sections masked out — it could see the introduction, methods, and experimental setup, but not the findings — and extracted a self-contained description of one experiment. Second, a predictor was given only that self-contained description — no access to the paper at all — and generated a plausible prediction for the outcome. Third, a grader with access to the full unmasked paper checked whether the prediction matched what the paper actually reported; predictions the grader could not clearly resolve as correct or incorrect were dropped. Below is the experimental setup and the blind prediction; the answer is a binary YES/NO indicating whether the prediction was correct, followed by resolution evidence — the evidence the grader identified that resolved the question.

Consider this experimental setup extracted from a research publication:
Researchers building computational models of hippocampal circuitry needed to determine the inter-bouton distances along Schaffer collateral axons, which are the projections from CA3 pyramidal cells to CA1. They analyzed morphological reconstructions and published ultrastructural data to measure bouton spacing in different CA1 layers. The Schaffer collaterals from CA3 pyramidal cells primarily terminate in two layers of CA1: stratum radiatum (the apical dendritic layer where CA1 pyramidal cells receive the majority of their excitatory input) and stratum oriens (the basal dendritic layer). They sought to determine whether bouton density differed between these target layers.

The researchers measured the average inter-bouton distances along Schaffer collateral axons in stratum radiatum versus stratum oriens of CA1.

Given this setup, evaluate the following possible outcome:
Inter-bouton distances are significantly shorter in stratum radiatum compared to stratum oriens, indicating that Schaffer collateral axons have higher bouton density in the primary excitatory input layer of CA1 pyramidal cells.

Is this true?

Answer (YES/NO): YES